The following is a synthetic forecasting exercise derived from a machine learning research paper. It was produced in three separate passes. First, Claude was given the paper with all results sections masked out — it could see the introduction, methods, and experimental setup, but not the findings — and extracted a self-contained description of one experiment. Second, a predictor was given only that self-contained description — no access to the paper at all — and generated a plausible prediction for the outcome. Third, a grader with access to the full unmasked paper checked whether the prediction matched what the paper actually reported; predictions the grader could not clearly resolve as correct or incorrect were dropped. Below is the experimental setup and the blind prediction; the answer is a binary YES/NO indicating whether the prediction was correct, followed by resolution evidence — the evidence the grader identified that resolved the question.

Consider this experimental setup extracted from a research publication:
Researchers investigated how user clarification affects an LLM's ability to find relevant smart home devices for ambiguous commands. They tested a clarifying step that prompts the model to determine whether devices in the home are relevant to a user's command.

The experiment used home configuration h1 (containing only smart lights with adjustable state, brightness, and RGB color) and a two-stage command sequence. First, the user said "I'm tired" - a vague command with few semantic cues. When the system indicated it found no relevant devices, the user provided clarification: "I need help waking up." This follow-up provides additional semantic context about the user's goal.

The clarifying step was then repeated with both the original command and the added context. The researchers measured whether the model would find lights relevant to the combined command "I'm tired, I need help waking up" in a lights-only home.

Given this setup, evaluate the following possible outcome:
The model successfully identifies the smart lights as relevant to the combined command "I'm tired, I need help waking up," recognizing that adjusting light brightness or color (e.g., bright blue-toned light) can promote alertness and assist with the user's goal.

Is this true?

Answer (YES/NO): YES